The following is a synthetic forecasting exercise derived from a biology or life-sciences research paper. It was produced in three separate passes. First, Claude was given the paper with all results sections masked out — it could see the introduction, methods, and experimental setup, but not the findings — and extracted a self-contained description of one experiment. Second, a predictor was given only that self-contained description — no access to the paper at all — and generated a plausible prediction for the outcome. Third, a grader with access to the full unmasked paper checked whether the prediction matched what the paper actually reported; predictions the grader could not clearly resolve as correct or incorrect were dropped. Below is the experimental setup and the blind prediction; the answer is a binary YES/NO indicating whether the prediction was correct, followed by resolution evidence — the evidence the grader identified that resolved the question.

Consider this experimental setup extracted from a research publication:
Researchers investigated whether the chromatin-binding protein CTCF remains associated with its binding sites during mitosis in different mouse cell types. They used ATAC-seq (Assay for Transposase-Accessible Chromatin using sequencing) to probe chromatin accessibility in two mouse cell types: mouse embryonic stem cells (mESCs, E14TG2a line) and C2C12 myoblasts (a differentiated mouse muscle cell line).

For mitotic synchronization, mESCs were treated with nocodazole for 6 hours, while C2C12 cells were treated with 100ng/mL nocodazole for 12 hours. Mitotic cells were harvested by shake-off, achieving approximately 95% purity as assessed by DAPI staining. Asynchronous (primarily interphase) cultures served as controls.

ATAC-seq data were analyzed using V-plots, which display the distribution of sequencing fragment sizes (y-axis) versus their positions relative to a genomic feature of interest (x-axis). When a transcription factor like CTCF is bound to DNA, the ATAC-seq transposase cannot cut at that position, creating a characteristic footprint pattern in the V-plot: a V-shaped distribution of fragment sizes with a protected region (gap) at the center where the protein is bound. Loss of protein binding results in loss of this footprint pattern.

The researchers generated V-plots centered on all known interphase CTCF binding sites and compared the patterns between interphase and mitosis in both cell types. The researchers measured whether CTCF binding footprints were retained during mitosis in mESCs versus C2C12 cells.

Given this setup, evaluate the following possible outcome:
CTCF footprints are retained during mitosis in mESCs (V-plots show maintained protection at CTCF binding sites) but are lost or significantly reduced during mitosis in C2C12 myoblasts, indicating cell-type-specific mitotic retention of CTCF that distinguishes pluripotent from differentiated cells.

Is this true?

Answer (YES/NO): YES